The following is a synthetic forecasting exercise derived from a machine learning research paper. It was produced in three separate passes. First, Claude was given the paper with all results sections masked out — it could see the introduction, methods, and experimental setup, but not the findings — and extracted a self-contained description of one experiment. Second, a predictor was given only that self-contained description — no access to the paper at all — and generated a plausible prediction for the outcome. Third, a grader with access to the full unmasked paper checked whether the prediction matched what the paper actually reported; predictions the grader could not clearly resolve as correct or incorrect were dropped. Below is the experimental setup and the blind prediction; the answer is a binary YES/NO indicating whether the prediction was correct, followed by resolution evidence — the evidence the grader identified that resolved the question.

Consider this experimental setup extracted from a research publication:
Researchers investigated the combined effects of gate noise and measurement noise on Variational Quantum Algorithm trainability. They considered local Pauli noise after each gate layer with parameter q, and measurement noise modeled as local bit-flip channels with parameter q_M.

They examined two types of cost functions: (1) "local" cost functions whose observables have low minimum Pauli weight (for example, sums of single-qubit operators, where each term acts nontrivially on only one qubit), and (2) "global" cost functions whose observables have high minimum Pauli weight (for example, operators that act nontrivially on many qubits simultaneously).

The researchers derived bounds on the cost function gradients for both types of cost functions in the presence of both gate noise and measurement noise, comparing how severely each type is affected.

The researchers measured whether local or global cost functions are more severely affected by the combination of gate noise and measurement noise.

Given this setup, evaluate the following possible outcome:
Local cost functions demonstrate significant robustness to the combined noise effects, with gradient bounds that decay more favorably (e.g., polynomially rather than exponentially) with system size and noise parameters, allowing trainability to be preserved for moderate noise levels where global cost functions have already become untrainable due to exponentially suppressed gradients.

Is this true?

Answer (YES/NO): NO